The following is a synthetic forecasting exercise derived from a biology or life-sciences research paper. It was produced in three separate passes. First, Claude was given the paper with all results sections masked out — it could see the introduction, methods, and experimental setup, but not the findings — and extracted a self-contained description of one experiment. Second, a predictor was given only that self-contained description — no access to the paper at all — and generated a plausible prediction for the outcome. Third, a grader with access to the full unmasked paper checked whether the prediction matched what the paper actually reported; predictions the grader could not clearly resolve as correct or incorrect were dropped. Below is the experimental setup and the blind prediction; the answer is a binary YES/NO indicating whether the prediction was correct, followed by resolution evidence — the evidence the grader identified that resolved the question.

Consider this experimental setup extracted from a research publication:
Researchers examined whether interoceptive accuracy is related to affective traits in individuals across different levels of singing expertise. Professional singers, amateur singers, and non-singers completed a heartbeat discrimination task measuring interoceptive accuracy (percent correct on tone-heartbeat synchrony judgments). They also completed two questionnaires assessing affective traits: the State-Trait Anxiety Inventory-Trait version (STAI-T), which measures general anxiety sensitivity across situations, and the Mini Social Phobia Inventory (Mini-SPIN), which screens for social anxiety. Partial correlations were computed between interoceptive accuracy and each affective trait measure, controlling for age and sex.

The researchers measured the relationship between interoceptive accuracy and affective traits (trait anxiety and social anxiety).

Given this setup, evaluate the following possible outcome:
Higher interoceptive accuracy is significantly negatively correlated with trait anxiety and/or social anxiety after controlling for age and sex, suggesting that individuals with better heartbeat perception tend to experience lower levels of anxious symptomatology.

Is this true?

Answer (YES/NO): NO